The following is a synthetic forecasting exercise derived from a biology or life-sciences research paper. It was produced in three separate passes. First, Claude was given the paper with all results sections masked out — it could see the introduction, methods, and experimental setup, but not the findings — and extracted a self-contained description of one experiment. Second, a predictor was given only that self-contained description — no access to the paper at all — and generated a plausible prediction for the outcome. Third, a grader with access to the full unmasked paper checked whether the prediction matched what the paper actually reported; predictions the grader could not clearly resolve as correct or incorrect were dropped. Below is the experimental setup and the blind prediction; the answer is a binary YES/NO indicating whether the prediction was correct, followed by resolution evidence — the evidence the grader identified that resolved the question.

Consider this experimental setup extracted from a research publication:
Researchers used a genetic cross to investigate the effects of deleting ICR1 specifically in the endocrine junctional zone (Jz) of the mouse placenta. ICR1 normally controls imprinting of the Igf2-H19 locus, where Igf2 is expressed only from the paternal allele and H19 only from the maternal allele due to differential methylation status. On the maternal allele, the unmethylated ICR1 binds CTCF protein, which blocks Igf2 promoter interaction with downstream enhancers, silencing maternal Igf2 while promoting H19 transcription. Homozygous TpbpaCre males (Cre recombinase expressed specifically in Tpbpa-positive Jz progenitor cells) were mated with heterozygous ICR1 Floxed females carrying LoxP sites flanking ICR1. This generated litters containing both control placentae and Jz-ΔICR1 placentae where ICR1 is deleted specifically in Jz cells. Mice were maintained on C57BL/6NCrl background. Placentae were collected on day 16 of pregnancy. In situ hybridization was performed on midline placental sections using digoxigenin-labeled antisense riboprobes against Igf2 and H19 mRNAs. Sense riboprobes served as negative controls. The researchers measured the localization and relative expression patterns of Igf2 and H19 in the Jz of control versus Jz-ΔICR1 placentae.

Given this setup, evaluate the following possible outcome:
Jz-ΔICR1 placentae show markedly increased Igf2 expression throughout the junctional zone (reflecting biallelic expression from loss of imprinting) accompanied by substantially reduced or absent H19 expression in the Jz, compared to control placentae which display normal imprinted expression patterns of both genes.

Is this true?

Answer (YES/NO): NO